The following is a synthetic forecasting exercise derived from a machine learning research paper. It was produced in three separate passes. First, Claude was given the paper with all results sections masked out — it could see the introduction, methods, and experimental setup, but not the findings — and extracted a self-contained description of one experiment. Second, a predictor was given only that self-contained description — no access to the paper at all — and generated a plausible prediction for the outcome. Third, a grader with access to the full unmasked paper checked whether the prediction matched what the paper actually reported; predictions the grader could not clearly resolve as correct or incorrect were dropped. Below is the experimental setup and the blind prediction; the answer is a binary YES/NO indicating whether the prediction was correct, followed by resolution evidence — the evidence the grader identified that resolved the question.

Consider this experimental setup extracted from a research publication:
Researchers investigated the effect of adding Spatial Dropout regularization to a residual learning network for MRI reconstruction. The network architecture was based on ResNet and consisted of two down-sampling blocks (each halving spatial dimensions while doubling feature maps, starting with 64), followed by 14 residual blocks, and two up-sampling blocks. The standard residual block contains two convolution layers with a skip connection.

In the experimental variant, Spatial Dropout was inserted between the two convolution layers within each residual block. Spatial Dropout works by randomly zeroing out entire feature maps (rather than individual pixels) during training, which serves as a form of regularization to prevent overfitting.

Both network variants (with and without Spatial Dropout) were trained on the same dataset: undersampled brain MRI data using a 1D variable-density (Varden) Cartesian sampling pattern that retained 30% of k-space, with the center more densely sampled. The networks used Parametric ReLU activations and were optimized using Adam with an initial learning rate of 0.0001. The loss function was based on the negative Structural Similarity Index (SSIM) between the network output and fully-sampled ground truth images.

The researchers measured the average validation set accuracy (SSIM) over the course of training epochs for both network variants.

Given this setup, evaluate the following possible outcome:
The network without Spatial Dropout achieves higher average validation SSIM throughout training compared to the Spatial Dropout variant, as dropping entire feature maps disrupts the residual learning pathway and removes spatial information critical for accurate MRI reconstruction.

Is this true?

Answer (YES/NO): NO